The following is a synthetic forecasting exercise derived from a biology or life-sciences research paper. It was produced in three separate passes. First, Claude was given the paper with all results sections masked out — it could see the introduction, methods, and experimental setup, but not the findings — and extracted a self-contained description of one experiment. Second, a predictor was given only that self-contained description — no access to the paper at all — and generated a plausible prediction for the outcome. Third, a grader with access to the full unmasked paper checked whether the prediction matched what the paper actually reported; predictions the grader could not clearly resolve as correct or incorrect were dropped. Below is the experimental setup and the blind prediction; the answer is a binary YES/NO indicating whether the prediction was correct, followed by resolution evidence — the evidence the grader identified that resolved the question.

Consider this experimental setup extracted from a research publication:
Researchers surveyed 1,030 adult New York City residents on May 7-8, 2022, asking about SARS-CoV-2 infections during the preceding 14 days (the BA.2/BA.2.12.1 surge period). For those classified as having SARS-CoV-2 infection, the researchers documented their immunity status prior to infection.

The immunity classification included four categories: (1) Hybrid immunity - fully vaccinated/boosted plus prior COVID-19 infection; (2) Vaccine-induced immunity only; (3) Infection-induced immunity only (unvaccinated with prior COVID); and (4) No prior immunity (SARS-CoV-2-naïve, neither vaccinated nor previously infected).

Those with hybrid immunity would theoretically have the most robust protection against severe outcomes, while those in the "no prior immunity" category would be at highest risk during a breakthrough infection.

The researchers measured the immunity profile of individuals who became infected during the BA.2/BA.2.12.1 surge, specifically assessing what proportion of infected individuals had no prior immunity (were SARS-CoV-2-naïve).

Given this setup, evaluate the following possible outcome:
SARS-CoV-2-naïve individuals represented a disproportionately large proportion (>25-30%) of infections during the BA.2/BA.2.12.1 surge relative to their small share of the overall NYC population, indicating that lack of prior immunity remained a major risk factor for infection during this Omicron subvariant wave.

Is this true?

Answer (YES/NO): NO